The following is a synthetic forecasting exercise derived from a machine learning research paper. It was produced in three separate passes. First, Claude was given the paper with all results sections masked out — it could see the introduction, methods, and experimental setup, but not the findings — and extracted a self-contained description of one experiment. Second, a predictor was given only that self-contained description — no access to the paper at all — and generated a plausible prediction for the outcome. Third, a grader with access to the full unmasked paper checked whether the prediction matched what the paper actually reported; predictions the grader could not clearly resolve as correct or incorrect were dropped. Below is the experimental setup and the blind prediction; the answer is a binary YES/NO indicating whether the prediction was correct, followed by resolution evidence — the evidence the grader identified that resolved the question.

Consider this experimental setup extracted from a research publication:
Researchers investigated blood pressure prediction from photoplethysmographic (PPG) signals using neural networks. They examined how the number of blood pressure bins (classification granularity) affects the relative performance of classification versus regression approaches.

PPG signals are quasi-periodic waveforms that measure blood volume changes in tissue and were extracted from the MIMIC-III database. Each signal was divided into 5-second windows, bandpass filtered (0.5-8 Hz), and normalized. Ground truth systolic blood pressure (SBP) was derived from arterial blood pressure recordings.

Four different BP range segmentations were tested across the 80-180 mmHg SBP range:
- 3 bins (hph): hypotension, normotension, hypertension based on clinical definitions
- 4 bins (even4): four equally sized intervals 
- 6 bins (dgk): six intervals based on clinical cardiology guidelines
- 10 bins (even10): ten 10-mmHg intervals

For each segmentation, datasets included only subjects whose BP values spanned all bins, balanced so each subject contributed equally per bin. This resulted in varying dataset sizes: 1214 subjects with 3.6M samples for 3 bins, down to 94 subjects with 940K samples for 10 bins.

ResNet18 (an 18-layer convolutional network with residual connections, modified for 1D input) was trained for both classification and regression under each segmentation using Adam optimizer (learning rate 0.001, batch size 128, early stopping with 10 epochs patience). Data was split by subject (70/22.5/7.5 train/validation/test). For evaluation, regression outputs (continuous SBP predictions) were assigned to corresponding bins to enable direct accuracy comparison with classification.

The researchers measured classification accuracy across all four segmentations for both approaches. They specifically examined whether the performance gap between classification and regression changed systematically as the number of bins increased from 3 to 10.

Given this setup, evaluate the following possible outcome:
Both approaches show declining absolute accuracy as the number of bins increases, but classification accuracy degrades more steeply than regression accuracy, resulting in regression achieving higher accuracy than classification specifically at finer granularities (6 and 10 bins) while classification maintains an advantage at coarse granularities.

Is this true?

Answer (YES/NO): NO